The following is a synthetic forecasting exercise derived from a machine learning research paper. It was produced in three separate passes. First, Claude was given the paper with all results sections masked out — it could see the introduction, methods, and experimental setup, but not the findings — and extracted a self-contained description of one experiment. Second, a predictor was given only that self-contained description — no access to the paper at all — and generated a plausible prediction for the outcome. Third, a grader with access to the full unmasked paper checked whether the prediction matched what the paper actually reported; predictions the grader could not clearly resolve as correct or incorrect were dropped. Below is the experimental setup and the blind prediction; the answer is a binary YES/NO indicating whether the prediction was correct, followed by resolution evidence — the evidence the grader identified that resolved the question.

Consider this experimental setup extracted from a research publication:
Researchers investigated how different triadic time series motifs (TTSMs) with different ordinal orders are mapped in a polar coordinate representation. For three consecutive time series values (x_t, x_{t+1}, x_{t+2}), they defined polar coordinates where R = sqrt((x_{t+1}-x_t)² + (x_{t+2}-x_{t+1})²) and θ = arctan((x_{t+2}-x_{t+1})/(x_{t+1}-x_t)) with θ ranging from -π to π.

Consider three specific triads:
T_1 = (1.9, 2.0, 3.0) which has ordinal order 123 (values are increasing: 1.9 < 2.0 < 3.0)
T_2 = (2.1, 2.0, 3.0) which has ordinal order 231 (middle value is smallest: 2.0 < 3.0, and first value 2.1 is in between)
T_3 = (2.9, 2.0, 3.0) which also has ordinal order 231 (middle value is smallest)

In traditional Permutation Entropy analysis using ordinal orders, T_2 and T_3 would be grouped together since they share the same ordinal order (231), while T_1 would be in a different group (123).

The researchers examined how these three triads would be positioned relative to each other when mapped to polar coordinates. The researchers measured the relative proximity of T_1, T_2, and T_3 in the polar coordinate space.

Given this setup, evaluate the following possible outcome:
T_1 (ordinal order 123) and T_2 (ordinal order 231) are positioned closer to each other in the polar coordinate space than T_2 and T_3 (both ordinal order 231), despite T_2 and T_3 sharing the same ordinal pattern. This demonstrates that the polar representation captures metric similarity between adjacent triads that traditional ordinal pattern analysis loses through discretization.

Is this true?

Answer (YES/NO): YES